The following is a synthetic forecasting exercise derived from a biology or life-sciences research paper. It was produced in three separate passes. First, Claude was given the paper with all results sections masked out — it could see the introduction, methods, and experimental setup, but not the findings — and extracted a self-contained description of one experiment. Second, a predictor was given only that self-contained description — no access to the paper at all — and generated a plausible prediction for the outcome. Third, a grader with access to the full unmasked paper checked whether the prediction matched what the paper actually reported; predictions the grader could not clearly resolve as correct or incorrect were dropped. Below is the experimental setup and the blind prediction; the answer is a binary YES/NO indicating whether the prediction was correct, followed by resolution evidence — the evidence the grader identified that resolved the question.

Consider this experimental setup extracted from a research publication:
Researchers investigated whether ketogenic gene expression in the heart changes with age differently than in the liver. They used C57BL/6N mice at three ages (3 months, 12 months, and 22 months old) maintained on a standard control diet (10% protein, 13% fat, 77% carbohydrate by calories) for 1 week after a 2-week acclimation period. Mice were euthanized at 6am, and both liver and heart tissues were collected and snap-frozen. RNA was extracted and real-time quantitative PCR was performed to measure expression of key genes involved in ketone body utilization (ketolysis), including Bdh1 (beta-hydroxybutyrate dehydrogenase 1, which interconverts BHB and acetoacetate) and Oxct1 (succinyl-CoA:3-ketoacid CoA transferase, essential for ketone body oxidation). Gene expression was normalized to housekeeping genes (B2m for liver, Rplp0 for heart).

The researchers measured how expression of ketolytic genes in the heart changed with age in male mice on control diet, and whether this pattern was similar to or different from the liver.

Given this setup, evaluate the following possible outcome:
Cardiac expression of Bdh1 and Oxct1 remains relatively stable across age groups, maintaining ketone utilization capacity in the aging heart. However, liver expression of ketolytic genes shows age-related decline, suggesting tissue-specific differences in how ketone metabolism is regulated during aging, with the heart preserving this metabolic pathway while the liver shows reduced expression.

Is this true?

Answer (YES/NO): NO